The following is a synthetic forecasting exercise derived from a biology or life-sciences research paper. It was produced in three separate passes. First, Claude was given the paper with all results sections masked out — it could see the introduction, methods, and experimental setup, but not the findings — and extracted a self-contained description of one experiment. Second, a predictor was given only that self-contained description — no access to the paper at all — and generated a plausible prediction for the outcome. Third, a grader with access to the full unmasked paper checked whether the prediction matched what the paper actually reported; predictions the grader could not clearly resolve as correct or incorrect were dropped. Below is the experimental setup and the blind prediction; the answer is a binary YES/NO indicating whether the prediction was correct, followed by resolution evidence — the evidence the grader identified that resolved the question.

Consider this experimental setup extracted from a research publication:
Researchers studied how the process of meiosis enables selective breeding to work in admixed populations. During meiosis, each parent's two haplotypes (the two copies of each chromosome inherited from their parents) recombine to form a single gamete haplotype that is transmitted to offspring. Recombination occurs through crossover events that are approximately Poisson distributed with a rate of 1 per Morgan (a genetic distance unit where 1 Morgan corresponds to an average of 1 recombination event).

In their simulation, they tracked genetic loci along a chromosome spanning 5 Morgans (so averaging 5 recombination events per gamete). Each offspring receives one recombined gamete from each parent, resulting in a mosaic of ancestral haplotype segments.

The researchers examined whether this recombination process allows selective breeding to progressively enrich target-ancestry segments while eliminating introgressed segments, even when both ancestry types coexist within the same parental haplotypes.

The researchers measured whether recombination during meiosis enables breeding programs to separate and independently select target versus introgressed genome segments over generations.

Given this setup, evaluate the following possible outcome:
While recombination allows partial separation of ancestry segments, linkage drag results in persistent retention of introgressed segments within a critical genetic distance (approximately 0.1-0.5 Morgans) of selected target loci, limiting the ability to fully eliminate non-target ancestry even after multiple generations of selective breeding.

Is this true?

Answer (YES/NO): NO